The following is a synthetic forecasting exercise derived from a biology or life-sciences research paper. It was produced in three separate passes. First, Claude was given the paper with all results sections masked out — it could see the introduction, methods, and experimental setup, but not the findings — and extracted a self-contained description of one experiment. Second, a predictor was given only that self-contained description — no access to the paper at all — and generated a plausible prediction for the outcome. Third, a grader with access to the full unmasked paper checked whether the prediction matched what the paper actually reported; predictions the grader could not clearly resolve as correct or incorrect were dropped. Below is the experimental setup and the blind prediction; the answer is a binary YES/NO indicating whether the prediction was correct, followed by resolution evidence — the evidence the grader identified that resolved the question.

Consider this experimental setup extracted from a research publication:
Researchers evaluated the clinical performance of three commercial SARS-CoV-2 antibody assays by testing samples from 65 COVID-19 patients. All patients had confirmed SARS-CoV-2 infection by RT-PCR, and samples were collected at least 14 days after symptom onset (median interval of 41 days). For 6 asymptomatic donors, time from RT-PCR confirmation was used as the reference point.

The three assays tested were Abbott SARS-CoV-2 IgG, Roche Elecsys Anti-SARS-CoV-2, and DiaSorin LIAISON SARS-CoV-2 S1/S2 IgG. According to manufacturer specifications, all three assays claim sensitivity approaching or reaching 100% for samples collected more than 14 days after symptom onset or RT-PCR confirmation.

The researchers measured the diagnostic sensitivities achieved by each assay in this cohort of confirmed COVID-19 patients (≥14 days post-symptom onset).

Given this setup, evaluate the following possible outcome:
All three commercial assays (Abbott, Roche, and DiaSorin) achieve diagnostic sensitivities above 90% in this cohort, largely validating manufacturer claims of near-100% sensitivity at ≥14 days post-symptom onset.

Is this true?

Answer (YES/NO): NO